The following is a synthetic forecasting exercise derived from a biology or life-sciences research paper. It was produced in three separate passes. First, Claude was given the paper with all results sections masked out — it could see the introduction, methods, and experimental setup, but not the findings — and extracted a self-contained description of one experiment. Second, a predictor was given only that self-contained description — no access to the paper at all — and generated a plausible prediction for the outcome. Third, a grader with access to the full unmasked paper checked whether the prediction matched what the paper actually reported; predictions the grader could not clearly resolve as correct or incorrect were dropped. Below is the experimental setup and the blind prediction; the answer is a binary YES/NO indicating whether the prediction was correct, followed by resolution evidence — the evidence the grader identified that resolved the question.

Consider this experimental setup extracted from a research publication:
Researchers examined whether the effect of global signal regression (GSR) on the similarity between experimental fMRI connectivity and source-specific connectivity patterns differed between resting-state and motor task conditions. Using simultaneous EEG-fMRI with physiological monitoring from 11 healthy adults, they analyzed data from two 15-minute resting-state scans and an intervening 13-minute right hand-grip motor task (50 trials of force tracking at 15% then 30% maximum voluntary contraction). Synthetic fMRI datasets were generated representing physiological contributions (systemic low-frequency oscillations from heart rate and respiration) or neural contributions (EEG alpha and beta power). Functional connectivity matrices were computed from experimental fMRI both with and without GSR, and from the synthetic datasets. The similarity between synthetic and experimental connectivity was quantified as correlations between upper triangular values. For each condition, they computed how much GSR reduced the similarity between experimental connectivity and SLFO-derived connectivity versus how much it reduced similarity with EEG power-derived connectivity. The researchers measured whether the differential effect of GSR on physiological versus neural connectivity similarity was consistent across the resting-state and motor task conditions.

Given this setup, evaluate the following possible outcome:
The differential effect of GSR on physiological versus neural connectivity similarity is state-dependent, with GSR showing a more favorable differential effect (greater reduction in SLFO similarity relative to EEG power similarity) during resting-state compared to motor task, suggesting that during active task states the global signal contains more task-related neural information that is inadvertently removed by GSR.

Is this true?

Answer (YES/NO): NO